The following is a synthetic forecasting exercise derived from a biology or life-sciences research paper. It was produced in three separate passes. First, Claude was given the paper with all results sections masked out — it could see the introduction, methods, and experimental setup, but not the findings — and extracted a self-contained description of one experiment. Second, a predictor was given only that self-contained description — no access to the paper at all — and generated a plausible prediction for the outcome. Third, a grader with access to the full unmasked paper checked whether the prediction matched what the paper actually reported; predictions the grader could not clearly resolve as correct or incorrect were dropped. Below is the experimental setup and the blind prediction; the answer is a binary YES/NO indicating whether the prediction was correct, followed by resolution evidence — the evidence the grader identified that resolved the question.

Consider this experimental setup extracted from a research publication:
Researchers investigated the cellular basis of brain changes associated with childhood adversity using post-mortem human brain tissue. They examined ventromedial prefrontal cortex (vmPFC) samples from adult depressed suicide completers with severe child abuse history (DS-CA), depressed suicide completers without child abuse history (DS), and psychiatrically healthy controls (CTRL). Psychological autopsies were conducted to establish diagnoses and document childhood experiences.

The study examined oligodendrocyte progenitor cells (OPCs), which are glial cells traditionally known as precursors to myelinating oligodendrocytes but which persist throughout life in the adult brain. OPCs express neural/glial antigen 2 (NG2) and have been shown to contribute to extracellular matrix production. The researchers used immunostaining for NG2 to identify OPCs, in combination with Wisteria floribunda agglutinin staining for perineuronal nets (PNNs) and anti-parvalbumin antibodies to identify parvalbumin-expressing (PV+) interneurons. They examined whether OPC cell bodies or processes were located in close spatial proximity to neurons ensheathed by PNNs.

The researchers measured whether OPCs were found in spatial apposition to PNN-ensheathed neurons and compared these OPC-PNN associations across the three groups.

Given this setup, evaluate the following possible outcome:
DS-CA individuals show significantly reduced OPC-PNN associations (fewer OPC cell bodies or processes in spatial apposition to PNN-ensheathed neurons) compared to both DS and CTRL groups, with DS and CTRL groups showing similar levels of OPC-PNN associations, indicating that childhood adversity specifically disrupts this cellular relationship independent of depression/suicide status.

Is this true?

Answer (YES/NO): NO